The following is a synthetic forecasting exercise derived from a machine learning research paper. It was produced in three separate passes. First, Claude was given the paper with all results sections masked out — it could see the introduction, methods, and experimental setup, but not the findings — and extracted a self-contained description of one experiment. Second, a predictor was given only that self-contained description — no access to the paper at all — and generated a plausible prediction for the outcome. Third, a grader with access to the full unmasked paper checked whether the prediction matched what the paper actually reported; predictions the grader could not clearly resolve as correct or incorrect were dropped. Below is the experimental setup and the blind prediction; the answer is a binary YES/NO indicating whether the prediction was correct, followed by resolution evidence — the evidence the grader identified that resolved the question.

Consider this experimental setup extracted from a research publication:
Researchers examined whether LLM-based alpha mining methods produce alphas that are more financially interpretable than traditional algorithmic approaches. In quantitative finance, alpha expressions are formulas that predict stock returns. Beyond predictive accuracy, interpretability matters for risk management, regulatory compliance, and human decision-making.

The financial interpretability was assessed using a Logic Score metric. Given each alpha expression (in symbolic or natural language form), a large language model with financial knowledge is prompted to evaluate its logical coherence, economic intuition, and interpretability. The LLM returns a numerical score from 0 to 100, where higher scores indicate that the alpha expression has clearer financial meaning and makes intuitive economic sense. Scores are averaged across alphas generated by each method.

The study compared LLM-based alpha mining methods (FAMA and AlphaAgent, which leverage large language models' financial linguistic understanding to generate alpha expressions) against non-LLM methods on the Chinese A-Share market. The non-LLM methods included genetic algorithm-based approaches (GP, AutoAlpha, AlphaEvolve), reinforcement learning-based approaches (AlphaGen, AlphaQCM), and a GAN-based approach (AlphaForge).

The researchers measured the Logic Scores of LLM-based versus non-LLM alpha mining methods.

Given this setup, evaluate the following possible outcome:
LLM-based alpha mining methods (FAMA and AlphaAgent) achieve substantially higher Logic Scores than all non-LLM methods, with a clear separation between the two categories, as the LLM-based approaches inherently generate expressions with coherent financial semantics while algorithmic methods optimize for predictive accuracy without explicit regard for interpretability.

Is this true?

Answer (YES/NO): YES